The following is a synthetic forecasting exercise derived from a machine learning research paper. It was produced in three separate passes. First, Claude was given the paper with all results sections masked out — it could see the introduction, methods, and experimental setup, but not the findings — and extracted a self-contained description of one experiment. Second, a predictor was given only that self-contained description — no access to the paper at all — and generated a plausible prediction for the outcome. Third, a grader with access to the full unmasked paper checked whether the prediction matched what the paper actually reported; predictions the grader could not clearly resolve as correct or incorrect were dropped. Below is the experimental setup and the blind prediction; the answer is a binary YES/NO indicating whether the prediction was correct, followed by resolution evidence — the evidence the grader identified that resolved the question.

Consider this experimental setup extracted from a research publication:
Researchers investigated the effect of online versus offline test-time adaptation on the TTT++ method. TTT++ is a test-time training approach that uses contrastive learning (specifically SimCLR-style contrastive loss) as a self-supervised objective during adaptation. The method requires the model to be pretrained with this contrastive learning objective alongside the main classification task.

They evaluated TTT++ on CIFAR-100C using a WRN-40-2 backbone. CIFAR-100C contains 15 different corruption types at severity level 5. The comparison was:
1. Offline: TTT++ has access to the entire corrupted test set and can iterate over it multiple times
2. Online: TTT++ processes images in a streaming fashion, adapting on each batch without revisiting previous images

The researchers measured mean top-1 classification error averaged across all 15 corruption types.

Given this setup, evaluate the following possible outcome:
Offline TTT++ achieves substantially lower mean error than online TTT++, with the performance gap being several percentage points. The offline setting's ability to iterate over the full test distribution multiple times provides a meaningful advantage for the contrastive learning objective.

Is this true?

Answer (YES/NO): YES